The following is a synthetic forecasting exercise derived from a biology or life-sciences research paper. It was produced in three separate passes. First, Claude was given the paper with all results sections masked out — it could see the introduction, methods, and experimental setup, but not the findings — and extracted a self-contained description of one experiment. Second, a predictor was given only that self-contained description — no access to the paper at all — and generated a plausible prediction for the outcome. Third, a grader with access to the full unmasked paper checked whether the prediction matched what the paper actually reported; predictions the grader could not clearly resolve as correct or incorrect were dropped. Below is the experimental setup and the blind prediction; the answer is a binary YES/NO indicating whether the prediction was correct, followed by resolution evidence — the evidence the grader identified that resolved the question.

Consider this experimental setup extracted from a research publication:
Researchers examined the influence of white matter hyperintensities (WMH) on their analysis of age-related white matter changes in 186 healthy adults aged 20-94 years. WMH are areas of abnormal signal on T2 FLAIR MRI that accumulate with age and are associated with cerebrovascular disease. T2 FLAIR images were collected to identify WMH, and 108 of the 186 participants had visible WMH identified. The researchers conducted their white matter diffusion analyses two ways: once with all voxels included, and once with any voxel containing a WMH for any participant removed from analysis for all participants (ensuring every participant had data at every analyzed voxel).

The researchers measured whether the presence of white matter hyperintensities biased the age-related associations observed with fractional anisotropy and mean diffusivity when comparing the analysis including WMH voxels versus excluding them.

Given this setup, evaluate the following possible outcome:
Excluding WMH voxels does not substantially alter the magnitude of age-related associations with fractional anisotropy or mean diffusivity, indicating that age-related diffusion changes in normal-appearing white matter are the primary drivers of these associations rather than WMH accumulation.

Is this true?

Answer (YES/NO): YES